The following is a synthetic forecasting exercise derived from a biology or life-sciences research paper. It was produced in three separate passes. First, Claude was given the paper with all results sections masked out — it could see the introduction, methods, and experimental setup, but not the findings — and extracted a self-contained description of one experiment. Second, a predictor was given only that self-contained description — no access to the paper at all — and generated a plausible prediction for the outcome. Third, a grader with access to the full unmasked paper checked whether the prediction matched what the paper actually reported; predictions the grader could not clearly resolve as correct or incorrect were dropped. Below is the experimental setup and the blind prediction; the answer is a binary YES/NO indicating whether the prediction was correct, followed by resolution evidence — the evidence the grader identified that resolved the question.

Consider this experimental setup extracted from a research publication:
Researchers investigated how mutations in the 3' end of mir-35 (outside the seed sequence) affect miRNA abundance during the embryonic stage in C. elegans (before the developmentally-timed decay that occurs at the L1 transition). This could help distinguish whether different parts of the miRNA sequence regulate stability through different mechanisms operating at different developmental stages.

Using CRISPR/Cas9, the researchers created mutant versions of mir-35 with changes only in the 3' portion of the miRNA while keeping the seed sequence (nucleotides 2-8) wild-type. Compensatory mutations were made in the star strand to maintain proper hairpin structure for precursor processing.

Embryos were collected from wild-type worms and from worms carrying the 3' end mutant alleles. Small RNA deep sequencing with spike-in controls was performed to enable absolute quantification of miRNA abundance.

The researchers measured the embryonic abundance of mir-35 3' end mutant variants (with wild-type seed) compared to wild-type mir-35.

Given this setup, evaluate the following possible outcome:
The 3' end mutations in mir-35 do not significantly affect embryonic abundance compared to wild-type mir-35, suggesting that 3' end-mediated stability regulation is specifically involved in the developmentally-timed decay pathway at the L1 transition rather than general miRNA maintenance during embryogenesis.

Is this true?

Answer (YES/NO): NO